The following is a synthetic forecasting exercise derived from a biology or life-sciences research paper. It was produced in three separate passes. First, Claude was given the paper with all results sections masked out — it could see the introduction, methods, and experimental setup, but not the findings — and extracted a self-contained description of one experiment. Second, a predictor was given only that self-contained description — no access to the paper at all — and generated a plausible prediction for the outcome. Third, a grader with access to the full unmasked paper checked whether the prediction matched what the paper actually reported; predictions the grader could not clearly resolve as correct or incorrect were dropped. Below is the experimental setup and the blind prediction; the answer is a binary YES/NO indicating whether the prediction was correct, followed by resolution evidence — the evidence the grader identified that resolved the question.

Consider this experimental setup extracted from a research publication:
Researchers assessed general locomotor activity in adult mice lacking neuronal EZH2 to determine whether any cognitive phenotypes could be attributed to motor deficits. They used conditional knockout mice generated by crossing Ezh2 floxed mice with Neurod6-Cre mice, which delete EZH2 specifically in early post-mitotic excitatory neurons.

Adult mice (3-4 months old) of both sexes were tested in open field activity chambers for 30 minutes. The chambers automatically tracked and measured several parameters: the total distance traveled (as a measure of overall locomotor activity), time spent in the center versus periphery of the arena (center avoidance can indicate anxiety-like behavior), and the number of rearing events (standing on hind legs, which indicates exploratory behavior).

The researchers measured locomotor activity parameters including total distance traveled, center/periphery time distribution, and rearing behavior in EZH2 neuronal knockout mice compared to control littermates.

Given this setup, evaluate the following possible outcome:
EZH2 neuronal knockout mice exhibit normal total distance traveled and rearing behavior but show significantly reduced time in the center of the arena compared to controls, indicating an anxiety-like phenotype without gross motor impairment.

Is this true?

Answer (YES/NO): NO